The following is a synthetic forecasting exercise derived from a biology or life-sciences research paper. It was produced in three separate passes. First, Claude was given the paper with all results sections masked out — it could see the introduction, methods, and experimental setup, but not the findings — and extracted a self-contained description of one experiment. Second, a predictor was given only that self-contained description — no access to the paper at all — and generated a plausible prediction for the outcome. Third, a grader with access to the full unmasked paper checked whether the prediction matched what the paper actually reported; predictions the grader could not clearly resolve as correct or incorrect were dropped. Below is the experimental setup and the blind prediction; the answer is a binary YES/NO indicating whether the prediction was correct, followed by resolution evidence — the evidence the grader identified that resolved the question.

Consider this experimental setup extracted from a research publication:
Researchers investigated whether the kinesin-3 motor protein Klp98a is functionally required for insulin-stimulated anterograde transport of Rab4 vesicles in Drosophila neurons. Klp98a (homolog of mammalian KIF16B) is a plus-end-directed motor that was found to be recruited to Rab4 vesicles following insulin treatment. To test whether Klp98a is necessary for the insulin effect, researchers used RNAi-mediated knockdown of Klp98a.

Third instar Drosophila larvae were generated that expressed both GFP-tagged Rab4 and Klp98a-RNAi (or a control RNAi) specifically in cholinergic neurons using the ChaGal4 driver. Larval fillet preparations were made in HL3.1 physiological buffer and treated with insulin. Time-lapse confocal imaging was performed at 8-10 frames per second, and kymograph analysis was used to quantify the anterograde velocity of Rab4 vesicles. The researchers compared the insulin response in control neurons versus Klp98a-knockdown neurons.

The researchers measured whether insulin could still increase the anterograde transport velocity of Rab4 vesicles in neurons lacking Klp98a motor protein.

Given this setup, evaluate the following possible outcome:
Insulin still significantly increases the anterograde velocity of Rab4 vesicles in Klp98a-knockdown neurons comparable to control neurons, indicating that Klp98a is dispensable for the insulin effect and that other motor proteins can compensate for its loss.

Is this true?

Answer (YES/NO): NO